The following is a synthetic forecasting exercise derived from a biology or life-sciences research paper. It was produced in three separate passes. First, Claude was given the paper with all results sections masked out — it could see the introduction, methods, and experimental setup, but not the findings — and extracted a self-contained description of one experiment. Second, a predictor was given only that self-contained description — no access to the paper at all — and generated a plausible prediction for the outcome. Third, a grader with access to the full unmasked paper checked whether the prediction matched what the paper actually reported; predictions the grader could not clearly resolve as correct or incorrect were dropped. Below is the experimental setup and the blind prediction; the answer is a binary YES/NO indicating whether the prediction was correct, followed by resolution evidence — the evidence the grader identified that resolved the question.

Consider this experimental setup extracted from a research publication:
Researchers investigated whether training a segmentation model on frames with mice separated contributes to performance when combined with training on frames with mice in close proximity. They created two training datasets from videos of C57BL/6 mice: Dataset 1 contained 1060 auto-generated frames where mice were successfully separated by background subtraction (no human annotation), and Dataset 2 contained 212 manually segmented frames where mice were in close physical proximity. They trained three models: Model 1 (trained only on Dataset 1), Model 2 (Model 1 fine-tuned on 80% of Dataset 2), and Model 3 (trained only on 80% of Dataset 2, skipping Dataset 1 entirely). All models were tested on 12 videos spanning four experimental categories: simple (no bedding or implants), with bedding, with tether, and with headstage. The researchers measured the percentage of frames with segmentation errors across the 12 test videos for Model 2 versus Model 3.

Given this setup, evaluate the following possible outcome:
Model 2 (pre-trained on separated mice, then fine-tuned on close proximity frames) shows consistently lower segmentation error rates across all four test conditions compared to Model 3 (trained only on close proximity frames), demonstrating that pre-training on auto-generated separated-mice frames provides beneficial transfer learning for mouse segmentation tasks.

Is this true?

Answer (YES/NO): YES